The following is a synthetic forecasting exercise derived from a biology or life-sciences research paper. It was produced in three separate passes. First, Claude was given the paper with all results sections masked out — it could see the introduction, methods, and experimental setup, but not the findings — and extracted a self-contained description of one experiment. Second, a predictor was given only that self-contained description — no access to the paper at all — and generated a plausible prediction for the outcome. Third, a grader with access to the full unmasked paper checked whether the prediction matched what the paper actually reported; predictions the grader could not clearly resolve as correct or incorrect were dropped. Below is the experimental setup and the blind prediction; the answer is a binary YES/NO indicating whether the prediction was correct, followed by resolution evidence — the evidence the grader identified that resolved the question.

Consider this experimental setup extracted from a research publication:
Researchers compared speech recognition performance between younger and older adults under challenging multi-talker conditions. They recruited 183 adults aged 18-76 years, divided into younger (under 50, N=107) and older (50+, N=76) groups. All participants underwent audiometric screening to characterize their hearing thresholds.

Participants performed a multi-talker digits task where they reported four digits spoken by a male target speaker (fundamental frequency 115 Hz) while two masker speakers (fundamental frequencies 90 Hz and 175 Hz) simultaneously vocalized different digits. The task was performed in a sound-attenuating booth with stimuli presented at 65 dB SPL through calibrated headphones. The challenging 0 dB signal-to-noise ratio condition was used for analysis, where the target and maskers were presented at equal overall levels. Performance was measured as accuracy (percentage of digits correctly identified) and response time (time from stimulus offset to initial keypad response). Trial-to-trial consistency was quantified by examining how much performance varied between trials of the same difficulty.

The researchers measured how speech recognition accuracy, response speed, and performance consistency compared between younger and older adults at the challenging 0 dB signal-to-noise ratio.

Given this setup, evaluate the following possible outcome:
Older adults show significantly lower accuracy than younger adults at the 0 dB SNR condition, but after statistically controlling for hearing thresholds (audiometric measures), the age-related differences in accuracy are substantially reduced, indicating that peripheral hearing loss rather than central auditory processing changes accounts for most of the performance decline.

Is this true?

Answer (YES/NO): NO